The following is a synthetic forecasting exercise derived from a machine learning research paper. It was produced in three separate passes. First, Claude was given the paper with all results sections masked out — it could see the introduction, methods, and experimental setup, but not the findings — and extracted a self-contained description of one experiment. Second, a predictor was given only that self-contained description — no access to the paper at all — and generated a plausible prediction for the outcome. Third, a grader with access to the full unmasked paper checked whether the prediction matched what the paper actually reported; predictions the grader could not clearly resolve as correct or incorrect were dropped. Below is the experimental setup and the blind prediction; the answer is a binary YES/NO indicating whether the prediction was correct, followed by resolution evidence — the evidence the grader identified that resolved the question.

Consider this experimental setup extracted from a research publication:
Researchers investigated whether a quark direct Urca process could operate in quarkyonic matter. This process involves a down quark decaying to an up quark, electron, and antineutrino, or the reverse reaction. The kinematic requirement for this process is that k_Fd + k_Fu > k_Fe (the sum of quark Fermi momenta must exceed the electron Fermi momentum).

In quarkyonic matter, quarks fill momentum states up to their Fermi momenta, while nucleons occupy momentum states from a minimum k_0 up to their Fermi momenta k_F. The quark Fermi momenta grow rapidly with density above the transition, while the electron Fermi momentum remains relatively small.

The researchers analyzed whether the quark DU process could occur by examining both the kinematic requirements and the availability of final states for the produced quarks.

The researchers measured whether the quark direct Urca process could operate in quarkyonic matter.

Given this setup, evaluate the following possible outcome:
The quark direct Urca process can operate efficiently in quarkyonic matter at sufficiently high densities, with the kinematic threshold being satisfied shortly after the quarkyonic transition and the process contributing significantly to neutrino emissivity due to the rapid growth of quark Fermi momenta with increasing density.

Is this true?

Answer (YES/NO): NO